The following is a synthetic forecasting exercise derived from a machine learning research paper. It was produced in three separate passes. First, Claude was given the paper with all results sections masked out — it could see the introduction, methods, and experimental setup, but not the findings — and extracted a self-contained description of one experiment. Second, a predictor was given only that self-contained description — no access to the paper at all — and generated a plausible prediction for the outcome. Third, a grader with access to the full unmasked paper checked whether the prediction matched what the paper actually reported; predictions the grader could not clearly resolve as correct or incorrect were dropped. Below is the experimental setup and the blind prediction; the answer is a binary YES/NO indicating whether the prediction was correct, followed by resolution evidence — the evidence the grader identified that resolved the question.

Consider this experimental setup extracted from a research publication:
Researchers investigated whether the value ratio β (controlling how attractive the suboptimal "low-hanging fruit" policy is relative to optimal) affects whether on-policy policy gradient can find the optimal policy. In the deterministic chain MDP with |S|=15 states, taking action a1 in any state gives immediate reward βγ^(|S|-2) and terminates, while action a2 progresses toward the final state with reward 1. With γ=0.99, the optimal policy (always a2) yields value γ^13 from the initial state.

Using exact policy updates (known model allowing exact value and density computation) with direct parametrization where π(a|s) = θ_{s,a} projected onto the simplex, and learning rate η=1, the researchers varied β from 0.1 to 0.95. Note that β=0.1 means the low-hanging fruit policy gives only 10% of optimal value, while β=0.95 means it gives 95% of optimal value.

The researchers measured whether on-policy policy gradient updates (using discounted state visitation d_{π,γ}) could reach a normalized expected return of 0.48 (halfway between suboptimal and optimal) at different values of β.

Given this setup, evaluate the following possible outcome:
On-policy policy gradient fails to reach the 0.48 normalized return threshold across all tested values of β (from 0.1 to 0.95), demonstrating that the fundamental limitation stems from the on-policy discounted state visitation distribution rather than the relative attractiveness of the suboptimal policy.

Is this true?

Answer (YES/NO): YES